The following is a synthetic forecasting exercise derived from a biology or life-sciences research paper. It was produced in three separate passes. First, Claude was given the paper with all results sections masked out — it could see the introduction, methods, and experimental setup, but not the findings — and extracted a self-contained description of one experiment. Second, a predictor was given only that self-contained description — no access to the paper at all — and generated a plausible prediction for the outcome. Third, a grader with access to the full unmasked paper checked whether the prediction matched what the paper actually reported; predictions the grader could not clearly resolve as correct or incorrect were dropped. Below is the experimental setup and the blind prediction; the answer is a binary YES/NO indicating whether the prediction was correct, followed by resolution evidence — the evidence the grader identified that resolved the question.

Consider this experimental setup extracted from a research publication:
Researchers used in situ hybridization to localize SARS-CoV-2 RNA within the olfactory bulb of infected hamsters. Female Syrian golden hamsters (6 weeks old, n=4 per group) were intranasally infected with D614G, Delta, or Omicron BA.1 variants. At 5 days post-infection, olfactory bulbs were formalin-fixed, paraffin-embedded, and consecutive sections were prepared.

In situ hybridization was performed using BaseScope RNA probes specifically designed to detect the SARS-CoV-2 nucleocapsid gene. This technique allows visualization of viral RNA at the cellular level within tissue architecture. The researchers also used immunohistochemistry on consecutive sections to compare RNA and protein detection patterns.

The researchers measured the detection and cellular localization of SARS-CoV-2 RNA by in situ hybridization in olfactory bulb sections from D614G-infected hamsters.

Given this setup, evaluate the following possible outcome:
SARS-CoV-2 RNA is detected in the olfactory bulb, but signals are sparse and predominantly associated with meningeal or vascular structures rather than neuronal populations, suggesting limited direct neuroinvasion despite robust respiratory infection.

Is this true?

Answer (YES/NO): NO